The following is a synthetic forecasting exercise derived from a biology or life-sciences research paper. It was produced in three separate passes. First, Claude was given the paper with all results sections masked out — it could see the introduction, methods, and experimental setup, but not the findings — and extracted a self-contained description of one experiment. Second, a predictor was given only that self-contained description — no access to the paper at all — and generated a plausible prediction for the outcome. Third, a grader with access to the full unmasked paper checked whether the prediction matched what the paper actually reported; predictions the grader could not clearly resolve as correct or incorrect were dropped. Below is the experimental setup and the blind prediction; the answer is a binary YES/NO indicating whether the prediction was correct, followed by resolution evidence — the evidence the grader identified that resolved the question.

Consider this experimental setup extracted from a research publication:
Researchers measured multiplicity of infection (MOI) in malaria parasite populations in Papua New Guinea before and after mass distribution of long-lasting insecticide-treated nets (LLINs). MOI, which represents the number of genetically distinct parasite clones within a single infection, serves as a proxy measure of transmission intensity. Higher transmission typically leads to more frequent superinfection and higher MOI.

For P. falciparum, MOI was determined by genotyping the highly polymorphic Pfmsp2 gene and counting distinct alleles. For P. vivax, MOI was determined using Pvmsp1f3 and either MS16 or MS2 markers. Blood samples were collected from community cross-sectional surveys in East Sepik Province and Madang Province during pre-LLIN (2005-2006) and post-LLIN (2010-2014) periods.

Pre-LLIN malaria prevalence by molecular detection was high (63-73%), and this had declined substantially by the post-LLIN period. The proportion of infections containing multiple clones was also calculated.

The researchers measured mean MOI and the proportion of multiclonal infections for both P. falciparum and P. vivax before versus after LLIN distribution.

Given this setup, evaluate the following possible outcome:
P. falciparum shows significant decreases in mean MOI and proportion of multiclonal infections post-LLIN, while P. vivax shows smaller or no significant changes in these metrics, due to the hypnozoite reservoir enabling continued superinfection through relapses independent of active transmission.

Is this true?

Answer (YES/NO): NO